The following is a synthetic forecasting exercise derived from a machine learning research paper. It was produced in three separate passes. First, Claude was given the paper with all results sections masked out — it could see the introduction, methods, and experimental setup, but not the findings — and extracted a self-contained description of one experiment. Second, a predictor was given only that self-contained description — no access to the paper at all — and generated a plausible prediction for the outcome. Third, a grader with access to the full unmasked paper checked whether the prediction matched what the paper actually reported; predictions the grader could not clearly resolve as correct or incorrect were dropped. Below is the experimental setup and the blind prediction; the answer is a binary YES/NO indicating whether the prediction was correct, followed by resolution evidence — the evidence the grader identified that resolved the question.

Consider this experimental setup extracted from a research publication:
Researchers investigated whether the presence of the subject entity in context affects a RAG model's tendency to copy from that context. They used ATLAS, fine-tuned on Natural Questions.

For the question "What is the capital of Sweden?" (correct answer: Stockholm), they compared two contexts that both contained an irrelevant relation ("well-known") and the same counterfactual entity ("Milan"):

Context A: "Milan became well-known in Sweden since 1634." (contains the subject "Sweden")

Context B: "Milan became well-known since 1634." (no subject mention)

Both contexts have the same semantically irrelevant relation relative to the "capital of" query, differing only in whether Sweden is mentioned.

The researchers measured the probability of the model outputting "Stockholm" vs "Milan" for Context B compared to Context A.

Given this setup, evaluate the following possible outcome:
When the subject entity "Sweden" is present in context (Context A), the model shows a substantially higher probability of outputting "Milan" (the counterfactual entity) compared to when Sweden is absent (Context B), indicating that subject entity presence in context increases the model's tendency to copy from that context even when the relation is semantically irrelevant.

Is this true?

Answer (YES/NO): YES